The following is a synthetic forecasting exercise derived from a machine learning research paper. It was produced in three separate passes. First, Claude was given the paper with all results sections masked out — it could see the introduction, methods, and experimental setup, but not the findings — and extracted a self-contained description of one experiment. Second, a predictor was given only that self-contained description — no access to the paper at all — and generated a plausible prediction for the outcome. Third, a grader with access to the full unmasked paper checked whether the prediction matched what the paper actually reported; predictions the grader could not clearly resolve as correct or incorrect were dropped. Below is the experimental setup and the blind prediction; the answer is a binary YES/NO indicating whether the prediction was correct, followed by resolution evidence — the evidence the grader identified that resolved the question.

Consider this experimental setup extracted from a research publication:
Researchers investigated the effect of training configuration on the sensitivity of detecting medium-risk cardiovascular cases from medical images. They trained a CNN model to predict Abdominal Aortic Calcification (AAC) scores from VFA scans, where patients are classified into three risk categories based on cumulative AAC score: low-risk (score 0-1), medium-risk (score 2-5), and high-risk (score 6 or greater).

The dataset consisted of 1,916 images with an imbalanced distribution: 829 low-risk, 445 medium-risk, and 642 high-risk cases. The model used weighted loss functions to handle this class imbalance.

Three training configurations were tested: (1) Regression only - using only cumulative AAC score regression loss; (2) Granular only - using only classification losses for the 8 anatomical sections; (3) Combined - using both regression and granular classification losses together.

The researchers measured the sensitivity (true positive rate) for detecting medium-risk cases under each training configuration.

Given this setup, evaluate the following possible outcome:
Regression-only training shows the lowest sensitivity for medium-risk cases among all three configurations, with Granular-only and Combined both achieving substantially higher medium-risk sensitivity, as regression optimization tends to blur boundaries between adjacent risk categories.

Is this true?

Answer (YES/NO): NO